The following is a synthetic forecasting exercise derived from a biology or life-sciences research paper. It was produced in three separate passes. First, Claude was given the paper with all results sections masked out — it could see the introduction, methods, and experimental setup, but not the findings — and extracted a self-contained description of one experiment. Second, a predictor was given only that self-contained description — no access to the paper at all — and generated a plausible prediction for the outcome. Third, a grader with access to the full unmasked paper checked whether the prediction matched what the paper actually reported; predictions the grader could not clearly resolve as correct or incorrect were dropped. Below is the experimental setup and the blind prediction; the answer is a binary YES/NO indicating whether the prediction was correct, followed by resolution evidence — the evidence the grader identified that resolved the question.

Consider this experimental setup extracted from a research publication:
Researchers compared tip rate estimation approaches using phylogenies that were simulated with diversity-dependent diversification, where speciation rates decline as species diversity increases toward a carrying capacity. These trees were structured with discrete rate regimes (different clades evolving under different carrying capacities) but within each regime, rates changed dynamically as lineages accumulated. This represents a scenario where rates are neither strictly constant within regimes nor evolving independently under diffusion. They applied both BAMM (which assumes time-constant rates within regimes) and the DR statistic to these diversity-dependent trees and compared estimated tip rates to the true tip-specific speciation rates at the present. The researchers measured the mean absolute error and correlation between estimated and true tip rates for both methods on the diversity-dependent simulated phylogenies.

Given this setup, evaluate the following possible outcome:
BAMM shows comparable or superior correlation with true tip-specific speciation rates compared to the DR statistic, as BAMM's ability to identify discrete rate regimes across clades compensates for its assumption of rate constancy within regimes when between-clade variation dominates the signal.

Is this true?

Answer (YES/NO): YES